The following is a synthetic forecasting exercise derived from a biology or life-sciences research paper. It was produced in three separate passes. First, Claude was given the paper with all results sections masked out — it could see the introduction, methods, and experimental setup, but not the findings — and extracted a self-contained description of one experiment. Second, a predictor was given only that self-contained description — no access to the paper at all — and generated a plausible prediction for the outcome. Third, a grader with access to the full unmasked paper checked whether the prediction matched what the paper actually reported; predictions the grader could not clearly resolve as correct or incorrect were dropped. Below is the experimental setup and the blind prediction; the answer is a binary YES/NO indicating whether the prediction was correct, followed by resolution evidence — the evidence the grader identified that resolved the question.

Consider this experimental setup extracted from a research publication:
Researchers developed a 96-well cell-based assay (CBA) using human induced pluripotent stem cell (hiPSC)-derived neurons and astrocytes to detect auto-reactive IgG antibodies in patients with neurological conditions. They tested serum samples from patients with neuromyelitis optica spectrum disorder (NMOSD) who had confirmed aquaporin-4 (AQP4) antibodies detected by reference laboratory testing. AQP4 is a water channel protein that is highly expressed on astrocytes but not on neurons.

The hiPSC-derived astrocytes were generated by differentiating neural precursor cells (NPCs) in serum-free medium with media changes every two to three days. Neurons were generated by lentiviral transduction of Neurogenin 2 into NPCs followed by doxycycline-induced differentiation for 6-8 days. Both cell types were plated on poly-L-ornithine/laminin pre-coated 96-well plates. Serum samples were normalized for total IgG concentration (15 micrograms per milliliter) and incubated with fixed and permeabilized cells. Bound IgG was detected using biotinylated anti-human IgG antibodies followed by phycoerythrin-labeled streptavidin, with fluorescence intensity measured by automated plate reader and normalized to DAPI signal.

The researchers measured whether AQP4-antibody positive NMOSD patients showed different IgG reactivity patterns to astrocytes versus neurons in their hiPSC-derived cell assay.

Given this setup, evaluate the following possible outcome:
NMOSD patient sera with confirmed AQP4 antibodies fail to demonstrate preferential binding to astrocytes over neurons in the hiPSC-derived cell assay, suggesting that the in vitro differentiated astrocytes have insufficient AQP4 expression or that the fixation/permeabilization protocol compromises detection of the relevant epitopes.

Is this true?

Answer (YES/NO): NO